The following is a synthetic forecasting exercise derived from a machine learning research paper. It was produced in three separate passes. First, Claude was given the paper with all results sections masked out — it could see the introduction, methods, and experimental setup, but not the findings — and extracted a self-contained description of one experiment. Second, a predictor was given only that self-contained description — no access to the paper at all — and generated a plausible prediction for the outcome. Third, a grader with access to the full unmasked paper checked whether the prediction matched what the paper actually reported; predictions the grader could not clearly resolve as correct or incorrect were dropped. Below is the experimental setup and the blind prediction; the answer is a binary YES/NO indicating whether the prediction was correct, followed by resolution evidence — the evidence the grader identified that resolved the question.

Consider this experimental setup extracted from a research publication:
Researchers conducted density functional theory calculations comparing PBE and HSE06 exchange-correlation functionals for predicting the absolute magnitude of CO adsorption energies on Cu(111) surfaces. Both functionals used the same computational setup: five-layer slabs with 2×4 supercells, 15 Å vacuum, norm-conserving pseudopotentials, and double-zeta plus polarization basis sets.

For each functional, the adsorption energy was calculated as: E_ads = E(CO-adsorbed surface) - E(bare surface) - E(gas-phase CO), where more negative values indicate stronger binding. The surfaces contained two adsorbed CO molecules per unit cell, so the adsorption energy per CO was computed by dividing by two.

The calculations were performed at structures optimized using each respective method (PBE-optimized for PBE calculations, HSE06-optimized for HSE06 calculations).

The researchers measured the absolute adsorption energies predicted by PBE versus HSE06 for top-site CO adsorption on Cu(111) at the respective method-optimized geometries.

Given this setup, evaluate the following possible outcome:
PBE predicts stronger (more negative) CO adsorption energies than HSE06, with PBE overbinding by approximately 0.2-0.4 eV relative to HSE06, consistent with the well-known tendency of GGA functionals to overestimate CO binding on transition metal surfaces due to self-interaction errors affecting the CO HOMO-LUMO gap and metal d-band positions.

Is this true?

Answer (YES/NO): NO